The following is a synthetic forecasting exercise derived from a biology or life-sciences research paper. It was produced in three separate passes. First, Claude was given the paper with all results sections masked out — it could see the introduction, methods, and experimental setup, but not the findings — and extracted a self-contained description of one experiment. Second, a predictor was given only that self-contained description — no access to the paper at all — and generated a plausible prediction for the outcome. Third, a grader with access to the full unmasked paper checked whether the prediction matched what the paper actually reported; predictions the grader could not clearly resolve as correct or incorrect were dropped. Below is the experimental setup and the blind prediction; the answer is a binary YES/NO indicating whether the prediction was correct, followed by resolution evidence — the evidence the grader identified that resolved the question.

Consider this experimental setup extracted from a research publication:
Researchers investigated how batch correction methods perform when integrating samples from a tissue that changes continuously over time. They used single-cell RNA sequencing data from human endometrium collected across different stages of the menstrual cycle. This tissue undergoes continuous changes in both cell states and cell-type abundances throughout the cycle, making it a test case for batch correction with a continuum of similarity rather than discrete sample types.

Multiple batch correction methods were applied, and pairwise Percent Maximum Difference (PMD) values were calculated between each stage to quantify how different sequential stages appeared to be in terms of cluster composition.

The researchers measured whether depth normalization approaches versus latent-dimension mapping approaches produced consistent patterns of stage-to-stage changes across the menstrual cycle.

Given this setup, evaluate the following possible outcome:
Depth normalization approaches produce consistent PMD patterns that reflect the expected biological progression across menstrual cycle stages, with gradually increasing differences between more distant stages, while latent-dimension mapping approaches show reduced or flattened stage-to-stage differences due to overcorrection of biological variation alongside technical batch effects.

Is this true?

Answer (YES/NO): NO